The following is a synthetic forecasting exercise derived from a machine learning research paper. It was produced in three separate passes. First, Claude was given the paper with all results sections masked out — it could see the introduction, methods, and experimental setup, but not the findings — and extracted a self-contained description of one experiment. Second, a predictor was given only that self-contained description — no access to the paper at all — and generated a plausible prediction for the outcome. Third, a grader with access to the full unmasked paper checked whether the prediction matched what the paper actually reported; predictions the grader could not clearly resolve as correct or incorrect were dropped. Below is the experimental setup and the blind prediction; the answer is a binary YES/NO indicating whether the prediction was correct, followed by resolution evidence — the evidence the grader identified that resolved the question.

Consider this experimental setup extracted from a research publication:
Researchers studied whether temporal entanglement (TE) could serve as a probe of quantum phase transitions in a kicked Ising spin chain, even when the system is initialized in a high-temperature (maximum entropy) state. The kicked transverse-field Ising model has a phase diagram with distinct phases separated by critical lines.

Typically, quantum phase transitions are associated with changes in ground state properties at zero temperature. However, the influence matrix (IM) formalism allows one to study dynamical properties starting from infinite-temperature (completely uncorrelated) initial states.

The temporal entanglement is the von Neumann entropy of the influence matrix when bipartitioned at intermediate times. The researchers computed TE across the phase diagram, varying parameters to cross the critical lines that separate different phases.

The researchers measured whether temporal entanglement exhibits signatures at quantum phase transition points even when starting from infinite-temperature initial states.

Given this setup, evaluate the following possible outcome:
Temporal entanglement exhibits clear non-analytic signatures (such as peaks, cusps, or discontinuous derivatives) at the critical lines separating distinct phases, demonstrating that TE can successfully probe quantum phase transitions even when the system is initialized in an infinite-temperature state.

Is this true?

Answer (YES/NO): YES